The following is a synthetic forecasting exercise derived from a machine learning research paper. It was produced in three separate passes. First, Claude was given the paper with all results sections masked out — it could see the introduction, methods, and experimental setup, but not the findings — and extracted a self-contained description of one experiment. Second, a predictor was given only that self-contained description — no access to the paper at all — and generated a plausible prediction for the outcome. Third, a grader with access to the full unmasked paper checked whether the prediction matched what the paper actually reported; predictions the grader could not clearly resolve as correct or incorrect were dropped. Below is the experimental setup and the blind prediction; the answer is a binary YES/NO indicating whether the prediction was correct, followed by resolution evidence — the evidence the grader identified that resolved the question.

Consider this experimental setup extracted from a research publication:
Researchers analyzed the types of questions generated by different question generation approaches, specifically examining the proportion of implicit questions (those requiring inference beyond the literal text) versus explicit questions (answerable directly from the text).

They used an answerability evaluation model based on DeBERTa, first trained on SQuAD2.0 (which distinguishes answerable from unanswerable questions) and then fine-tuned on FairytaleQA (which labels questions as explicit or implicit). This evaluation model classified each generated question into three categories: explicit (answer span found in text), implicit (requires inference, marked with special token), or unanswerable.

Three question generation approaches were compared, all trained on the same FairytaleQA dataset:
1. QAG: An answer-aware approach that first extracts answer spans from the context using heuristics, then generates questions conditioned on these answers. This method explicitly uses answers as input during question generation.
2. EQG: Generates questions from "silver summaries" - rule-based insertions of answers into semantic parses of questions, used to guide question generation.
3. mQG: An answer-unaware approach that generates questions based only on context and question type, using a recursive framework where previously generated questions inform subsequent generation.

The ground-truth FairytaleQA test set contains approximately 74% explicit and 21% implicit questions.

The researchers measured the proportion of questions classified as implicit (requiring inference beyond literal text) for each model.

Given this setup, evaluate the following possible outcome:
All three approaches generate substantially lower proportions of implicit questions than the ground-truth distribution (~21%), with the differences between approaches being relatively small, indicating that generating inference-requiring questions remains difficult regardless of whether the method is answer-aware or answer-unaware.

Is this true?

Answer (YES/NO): NO